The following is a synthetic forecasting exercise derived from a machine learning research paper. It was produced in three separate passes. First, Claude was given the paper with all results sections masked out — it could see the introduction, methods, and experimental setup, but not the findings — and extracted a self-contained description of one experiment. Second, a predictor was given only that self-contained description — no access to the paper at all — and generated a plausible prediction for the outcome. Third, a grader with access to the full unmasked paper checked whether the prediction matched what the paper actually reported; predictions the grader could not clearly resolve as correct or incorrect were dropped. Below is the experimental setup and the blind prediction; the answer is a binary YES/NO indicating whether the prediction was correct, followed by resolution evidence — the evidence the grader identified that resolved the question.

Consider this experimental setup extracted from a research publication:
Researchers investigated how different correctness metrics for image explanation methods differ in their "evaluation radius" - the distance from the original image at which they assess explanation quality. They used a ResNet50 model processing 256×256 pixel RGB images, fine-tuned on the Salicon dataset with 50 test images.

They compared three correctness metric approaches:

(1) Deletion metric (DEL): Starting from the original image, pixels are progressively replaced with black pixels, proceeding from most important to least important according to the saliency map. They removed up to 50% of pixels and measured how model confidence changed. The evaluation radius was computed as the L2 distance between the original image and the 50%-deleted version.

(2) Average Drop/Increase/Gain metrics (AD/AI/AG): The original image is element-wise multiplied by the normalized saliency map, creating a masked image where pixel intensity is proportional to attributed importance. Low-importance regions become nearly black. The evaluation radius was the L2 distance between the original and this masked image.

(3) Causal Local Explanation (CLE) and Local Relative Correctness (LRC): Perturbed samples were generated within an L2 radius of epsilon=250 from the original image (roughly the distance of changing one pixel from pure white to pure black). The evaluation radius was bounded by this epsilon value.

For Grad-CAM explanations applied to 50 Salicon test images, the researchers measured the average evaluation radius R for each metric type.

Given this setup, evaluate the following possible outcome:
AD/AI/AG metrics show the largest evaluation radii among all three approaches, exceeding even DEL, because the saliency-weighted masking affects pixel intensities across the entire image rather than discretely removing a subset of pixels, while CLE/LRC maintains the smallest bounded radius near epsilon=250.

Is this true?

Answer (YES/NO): YES